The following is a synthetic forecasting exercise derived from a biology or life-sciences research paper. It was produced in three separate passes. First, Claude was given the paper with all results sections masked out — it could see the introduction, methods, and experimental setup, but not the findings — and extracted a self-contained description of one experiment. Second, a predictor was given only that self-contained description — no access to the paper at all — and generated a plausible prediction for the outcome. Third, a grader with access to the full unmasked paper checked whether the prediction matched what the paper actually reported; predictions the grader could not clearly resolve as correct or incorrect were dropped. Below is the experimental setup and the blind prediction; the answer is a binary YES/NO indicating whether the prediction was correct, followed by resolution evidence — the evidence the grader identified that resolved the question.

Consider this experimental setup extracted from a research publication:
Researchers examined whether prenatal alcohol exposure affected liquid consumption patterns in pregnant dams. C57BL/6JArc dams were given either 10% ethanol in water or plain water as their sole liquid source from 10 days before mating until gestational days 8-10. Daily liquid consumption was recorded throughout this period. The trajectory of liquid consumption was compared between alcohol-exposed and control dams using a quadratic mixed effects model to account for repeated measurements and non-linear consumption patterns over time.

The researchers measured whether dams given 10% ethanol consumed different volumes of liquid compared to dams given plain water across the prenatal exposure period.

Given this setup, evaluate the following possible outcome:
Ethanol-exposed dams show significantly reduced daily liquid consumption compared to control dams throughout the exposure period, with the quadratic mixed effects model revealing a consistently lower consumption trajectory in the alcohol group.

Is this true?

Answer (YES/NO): NO